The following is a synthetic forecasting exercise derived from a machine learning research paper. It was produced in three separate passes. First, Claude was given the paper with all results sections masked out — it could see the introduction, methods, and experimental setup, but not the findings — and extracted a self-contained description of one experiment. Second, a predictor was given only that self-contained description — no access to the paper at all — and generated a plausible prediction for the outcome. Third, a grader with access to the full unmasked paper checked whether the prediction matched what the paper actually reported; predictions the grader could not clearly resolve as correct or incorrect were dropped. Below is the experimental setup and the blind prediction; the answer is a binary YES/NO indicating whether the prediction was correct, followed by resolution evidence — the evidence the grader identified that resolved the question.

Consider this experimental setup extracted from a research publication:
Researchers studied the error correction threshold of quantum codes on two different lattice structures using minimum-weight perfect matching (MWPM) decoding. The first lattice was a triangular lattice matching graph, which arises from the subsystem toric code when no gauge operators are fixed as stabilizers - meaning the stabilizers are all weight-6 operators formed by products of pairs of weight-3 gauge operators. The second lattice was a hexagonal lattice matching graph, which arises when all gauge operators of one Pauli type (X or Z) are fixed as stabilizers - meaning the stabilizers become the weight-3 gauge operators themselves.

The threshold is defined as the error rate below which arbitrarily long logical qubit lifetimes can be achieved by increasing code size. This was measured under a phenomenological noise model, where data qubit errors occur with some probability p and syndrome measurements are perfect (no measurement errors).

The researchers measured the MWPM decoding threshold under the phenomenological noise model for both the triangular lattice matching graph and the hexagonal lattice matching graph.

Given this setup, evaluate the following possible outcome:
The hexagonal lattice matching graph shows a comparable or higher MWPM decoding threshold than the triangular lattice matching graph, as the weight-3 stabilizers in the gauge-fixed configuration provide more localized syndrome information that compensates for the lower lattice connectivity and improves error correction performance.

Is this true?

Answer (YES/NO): YES